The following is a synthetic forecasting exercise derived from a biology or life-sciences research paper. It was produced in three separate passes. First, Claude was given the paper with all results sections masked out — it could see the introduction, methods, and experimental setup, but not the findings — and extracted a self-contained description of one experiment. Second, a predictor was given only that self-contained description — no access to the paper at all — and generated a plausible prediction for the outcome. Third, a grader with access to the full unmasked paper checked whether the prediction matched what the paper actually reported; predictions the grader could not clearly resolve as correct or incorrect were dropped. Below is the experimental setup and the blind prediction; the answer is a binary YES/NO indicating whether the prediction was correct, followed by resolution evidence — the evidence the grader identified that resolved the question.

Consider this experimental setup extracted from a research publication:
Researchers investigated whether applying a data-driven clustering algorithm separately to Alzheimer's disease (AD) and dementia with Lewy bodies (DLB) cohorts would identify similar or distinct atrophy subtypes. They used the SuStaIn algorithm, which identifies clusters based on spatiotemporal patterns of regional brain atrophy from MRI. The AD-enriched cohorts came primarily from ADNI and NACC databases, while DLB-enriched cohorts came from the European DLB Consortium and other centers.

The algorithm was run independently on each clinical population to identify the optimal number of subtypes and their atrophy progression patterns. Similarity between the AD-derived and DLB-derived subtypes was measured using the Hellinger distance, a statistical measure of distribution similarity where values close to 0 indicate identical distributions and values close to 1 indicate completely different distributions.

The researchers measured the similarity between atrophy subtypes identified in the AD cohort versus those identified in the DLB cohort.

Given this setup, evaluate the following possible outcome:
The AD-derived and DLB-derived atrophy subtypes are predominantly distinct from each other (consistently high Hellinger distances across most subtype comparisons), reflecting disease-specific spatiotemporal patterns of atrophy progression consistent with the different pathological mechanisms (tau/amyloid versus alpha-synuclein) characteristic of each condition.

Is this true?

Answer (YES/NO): NO